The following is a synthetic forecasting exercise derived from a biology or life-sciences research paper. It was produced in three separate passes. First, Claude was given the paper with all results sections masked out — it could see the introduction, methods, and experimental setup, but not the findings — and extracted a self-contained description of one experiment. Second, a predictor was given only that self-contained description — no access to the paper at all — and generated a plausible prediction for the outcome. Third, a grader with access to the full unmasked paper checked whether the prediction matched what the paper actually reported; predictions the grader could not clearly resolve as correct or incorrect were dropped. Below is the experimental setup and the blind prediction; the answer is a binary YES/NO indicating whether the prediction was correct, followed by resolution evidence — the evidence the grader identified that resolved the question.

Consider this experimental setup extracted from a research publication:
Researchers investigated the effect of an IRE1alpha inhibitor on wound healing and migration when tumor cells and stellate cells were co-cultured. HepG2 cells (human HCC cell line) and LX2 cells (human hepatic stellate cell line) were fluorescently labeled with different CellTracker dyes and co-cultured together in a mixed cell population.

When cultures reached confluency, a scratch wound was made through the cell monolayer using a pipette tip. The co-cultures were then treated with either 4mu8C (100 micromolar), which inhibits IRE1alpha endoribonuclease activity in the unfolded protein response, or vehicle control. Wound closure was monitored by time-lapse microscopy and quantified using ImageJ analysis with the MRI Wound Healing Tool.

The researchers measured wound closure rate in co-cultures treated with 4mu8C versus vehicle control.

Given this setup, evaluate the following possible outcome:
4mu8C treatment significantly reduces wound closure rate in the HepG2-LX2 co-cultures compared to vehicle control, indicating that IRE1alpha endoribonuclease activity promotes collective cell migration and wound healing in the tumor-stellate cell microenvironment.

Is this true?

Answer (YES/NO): YES